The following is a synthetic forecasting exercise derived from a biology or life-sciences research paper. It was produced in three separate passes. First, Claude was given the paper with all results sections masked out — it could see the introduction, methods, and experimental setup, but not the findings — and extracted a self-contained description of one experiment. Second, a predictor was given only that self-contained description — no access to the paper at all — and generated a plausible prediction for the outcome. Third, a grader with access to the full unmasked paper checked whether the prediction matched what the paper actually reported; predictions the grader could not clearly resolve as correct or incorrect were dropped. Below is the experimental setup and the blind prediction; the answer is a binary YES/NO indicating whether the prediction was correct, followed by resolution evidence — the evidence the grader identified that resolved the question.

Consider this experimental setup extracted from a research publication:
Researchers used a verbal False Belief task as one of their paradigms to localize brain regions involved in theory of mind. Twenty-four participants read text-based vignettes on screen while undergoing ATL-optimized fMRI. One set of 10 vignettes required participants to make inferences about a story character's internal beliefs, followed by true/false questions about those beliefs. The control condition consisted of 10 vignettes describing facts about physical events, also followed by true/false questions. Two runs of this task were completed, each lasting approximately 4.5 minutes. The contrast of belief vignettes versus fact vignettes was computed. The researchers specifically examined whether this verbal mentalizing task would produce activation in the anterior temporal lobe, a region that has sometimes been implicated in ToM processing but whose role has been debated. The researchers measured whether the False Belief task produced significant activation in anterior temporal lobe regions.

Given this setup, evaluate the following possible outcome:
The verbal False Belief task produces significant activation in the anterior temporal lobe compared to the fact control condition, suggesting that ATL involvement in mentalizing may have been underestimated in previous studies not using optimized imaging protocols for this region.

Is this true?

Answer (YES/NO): YES